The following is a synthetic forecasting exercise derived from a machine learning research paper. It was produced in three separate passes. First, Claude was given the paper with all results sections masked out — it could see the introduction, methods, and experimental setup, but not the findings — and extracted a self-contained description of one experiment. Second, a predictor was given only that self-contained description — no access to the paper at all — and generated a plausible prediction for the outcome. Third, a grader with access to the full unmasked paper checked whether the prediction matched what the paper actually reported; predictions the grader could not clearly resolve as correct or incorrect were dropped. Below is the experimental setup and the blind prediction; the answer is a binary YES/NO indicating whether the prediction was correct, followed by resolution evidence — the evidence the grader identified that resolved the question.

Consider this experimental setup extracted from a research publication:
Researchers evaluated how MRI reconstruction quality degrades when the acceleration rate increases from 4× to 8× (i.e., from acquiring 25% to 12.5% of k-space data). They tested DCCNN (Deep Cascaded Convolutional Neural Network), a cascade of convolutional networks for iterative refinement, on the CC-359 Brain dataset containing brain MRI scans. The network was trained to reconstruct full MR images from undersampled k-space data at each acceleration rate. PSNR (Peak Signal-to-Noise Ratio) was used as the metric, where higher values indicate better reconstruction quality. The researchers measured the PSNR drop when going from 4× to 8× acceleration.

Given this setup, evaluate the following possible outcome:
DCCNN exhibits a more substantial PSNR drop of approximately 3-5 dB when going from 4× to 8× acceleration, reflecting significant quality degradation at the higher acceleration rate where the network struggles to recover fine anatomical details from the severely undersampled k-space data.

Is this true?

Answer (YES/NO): NO